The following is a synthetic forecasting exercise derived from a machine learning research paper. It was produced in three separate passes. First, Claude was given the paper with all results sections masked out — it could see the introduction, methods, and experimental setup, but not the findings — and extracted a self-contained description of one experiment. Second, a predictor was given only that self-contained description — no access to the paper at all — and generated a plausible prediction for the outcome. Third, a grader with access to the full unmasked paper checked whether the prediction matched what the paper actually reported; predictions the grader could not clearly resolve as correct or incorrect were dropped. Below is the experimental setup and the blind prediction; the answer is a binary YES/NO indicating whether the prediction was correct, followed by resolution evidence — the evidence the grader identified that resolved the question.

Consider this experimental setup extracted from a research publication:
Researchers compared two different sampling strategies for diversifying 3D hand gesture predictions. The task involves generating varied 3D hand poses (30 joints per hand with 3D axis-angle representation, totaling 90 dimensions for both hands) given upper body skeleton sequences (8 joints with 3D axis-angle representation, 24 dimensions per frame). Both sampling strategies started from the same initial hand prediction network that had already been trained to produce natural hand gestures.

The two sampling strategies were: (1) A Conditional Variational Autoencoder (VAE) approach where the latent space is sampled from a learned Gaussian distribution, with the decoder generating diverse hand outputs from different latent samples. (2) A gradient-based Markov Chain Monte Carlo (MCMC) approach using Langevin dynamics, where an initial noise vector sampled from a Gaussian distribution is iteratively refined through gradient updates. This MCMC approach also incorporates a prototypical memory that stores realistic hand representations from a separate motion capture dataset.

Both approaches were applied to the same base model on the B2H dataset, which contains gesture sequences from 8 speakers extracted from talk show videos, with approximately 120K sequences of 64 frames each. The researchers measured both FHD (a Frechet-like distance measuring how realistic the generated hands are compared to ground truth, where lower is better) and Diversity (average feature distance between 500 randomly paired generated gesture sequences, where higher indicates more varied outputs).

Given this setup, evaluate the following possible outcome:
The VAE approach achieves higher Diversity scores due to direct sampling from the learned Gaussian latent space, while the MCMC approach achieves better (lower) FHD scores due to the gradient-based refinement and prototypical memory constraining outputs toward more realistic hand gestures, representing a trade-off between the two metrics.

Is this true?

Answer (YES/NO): NO